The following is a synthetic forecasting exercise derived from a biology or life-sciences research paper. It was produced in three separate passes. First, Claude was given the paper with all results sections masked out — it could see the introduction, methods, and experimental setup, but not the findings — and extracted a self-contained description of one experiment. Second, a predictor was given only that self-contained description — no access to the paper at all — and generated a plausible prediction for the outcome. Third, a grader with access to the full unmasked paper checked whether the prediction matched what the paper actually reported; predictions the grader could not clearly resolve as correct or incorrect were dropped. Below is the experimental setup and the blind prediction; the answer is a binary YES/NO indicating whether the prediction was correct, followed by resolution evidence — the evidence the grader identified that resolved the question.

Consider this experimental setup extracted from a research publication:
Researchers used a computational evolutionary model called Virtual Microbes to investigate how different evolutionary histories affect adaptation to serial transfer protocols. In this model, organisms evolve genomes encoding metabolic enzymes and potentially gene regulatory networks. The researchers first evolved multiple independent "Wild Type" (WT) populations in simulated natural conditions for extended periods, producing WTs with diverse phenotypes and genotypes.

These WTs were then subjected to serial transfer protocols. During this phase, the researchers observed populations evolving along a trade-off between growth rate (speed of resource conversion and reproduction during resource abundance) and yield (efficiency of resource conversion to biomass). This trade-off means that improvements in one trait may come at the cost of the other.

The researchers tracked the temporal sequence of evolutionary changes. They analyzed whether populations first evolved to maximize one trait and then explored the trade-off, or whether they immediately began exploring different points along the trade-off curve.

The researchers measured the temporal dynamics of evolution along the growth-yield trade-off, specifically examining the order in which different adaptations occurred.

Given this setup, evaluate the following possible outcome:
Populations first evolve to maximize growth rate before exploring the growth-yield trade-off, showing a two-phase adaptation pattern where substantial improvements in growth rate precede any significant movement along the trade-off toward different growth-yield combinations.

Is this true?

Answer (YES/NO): NO